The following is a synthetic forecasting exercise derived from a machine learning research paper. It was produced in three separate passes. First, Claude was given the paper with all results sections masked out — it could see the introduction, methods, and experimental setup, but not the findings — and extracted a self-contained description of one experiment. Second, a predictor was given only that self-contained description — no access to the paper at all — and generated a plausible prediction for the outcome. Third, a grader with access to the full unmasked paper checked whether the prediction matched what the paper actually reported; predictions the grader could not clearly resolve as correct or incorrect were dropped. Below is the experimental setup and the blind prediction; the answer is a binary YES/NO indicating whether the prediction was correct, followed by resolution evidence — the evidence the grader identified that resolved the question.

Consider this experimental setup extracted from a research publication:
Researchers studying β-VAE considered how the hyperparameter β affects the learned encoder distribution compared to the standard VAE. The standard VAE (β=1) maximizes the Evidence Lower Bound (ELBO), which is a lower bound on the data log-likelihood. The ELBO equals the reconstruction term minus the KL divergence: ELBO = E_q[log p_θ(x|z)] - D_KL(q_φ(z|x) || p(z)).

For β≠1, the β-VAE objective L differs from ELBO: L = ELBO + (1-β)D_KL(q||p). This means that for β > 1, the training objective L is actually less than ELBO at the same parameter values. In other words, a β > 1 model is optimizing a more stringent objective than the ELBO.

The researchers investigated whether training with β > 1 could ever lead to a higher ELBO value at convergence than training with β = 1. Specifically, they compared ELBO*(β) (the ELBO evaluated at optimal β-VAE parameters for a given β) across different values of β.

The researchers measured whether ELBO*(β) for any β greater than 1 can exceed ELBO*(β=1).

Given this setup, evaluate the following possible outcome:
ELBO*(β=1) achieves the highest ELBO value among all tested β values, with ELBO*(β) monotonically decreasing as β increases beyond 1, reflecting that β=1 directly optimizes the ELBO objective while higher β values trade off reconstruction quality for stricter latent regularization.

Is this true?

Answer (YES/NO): YES